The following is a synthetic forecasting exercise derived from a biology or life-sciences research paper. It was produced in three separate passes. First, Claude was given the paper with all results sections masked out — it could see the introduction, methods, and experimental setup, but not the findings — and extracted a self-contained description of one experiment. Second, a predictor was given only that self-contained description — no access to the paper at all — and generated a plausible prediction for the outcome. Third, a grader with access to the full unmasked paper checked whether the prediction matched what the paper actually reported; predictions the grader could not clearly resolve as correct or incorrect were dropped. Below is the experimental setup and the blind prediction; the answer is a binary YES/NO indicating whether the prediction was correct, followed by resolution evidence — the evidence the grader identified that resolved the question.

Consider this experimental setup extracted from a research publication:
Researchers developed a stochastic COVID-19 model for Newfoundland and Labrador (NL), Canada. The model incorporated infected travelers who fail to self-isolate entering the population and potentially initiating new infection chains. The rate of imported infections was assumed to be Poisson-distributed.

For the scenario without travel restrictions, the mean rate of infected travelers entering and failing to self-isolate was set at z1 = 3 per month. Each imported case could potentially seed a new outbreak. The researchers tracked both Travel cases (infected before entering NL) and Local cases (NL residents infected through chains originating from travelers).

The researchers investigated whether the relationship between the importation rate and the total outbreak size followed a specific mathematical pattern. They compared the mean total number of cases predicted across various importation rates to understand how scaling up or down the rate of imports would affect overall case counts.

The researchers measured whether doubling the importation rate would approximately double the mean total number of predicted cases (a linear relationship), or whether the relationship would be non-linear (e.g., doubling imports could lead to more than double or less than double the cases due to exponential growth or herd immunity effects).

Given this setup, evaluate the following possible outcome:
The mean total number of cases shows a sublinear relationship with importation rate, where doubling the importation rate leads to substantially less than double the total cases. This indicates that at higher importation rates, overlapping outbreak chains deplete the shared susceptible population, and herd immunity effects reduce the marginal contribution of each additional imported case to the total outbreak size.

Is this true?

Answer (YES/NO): NO